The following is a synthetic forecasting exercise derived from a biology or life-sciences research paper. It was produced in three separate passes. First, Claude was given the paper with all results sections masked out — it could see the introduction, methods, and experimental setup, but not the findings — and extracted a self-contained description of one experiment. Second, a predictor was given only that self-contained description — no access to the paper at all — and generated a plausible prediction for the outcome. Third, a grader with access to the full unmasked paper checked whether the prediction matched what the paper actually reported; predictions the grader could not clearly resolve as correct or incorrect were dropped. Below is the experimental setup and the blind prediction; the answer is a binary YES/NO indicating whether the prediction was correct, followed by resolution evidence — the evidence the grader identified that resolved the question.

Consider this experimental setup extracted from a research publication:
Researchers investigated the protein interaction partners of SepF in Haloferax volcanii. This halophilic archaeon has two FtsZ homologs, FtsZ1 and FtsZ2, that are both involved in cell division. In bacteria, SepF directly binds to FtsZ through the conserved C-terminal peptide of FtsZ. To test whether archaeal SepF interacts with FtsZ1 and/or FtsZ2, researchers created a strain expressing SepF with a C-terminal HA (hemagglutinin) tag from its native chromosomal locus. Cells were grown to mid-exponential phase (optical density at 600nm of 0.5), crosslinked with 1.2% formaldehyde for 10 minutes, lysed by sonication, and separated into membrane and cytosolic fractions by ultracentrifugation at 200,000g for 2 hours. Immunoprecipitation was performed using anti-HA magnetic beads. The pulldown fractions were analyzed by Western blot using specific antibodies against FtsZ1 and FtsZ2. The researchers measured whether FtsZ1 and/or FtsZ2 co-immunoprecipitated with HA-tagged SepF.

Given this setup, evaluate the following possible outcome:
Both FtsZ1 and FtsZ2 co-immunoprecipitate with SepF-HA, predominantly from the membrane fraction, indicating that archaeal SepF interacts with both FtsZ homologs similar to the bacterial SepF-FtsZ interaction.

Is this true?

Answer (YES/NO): NO